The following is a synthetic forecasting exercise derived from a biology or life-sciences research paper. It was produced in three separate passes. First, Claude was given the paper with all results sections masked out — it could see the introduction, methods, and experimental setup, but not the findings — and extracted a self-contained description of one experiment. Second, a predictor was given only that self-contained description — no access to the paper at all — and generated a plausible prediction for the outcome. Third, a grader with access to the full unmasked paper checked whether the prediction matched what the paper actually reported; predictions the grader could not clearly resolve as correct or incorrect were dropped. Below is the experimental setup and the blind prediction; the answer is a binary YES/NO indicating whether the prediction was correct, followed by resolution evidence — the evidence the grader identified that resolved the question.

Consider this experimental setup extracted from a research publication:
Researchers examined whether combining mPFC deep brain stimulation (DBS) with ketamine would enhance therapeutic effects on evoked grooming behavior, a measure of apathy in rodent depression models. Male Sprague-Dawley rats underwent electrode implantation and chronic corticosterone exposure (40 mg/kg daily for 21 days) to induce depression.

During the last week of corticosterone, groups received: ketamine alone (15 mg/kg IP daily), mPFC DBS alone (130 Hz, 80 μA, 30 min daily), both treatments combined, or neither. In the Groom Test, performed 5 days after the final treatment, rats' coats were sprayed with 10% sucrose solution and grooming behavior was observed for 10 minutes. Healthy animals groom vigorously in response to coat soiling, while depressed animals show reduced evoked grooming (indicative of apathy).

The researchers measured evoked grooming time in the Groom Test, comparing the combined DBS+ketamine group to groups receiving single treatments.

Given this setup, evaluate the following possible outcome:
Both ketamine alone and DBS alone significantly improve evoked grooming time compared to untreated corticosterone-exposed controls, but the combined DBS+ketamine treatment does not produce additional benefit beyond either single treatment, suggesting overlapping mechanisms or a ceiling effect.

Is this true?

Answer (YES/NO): NO